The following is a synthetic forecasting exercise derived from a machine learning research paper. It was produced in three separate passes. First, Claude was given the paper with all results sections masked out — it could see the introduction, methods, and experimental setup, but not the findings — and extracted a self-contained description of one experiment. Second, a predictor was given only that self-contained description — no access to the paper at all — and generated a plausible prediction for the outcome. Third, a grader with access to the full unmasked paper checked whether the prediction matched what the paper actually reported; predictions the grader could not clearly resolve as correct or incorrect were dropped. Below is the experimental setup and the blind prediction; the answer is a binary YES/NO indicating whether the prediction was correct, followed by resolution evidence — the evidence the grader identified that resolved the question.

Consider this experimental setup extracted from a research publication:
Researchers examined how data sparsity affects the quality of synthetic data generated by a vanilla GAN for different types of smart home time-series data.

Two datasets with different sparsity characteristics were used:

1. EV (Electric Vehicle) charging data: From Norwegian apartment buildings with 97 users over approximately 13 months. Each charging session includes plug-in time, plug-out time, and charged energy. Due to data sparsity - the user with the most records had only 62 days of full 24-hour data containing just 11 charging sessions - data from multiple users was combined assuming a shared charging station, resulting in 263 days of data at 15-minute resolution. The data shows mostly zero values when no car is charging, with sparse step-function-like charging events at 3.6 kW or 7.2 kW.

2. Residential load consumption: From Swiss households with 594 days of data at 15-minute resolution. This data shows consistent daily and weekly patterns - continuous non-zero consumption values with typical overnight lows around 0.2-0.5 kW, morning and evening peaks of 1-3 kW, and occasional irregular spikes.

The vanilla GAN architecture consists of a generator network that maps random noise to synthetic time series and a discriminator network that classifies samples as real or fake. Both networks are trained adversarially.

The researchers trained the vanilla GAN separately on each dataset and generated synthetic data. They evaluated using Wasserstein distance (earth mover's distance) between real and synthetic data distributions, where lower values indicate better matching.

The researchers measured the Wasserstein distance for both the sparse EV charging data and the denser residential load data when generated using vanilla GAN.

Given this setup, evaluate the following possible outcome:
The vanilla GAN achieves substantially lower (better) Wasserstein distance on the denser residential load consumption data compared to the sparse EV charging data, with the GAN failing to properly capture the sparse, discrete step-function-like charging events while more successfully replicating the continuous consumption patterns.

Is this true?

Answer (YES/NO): NO